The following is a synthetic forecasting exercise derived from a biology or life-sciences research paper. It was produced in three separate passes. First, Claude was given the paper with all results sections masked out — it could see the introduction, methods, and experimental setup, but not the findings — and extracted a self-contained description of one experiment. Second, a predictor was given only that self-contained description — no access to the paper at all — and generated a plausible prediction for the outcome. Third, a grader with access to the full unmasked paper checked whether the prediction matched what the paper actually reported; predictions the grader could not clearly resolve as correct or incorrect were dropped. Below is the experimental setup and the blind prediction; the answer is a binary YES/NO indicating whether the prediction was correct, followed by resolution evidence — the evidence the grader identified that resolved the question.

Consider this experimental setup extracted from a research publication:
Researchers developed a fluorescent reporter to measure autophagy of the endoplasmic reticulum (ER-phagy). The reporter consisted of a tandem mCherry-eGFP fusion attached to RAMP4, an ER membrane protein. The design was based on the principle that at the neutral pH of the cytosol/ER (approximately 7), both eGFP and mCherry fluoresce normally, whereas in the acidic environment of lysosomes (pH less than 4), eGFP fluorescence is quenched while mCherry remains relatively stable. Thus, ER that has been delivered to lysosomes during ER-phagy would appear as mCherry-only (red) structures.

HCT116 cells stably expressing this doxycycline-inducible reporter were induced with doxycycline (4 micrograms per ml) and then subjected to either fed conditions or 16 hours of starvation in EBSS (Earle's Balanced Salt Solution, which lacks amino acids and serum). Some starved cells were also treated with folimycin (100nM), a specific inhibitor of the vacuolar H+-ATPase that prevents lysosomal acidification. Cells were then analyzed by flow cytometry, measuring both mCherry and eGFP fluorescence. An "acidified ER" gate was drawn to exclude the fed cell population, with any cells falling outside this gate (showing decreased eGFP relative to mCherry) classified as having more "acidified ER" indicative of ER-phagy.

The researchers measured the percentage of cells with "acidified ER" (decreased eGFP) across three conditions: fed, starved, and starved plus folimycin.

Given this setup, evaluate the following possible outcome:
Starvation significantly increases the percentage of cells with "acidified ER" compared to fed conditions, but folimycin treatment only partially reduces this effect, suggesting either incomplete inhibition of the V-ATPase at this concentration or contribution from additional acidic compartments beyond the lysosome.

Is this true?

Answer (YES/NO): NO